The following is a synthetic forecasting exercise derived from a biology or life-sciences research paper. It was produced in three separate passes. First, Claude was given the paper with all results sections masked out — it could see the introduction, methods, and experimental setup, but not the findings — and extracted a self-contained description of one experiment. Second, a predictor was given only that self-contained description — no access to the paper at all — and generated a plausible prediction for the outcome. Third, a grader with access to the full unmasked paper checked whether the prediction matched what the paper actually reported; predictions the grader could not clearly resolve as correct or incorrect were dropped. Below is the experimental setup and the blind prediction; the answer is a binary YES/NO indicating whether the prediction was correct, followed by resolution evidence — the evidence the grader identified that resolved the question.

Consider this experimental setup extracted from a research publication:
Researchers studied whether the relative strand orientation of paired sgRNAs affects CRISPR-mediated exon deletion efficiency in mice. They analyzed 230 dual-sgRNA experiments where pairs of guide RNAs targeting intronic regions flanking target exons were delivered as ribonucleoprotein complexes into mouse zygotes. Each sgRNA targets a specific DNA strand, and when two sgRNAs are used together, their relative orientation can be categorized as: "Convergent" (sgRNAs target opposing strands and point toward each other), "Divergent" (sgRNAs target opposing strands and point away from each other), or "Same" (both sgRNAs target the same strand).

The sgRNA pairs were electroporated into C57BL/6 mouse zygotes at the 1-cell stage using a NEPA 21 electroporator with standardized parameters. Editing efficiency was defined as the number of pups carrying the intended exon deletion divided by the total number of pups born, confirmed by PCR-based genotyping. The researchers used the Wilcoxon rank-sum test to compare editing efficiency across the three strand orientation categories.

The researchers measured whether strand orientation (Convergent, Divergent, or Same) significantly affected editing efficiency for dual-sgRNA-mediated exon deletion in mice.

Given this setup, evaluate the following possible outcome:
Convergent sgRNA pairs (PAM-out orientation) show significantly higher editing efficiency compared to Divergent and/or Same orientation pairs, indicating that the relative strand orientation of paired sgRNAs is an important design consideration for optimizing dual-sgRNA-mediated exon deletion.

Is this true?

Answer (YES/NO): NO